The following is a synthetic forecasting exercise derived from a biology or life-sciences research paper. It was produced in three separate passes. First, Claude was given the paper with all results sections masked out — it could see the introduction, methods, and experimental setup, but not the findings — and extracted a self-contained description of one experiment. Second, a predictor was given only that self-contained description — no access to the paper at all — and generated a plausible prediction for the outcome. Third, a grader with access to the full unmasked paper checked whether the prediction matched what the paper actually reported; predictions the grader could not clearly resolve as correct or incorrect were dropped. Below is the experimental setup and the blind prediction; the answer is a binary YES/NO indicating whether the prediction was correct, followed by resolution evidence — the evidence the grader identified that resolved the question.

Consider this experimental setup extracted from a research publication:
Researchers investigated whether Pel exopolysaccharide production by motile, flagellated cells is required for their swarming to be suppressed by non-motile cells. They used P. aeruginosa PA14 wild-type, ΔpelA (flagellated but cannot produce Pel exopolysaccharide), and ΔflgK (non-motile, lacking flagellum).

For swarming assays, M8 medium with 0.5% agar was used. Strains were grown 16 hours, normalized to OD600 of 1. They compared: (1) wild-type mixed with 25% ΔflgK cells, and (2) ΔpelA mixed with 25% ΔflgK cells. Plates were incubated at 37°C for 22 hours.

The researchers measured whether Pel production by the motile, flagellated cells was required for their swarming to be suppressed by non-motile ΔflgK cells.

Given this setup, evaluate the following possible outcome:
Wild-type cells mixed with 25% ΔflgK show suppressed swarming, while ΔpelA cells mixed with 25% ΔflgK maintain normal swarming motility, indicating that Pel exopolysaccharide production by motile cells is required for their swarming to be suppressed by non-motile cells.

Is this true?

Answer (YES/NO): NO